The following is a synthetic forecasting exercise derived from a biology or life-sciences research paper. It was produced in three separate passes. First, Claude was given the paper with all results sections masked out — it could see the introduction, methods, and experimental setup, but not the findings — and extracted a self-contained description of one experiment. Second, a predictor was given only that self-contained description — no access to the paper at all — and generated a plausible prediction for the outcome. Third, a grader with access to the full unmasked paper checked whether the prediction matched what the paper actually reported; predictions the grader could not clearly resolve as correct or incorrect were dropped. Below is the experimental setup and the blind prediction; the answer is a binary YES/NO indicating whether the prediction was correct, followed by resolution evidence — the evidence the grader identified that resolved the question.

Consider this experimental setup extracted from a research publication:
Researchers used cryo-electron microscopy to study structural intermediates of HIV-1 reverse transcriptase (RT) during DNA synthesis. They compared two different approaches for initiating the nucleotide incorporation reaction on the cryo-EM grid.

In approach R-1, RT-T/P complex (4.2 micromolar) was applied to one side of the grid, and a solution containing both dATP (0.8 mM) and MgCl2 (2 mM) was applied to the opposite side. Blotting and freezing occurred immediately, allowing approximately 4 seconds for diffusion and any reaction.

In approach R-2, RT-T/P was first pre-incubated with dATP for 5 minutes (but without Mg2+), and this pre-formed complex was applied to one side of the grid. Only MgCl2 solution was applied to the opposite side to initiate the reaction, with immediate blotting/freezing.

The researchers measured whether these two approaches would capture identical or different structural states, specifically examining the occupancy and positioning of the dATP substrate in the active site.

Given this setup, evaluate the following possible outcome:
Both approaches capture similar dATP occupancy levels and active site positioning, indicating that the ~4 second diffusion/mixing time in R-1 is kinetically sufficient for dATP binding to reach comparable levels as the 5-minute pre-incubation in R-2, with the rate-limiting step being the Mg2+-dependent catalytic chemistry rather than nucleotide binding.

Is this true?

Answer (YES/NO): YES